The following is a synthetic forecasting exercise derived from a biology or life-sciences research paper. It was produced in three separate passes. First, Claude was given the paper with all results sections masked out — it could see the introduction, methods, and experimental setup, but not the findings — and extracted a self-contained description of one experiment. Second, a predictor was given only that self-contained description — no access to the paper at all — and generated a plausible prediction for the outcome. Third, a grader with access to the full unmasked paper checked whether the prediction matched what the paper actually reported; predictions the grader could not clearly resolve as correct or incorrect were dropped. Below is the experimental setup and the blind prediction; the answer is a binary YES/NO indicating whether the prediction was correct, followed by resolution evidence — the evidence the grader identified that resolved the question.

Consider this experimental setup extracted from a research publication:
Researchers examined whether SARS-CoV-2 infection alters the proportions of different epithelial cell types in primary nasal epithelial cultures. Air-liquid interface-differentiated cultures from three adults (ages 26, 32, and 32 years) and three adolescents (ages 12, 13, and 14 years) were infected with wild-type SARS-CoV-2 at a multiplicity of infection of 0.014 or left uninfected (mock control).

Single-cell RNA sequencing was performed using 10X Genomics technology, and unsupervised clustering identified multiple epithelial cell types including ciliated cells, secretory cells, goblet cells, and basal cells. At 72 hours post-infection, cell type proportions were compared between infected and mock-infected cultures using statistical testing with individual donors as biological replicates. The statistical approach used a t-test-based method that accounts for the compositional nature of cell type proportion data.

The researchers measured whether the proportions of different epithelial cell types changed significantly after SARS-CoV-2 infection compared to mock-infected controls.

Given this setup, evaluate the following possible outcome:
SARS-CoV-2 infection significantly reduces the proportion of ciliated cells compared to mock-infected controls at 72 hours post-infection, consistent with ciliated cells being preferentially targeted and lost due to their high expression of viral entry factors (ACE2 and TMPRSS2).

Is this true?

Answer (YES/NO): NO